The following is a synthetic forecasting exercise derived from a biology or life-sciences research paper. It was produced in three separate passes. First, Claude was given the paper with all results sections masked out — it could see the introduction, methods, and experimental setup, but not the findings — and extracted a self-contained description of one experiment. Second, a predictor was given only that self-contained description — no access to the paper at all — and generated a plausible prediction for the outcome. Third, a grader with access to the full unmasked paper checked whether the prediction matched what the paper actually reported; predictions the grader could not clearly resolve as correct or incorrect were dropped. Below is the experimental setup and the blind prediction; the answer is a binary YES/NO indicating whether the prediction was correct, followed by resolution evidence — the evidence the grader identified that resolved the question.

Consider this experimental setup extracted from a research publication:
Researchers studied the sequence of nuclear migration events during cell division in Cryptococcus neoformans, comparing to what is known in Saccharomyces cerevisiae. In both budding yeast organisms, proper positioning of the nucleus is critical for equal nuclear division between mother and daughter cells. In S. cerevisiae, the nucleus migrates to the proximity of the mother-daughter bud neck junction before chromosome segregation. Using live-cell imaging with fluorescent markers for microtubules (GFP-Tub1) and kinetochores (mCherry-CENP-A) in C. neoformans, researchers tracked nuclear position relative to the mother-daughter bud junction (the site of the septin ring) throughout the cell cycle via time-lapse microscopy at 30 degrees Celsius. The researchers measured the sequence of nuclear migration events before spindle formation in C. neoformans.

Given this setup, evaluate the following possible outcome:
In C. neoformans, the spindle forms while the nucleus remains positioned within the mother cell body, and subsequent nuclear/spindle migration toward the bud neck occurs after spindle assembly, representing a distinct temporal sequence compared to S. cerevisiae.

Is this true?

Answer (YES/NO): NO